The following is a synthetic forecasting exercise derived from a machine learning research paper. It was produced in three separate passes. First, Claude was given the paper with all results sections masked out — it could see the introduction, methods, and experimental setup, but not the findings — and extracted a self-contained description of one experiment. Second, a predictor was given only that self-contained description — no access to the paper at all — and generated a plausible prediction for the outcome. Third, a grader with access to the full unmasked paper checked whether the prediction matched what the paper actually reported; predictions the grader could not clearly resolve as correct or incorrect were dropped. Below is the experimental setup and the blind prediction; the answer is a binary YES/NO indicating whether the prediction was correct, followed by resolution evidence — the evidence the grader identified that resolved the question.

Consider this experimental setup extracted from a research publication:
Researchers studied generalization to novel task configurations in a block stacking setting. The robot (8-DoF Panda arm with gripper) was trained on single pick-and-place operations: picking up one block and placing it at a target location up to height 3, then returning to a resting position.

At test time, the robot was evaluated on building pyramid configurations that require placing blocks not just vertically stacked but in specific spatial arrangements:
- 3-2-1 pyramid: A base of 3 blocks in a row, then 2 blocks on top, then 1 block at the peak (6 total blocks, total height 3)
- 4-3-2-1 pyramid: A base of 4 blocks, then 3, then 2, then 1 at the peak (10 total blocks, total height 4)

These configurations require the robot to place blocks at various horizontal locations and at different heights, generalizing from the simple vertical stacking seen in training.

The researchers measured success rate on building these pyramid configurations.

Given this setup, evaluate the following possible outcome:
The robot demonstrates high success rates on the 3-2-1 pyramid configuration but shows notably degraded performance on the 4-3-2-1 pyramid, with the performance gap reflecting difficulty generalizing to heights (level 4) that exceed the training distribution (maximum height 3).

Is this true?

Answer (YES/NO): YES